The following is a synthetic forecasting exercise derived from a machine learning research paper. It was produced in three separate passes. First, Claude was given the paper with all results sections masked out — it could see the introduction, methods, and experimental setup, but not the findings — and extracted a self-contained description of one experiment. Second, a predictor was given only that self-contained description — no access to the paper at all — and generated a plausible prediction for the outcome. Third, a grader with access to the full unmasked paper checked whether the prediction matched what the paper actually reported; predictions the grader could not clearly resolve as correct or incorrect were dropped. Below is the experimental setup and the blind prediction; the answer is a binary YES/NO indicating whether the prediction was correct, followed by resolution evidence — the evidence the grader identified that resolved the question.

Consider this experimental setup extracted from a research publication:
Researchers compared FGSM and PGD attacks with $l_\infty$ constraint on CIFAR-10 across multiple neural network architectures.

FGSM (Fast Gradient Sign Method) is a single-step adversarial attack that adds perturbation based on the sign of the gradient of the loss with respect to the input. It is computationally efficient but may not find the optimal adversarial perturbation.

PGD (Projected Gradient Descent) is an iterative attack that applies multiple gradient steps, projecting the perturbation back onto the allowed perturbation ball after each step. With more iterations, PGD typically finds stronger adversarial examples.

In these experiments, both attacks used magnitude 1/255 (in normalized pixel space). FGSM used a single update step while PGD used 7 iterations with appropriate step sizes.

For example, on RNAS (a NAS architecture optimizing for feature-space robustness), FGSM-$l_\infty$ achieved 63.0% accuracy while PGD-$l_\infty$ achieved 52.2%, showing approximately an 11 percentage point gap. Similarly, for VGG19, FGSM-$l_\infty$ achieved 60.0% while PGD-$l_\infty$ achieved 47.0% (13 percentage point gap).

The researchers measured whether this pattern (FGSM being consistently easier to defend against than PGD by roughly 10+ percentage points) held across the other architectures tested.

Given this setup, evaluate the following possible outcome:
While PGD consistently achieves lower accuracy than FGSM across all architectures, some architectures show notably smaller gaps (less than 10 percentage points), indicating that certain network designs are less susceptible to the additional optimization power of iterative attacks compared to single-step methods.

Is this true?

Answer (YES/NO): NO